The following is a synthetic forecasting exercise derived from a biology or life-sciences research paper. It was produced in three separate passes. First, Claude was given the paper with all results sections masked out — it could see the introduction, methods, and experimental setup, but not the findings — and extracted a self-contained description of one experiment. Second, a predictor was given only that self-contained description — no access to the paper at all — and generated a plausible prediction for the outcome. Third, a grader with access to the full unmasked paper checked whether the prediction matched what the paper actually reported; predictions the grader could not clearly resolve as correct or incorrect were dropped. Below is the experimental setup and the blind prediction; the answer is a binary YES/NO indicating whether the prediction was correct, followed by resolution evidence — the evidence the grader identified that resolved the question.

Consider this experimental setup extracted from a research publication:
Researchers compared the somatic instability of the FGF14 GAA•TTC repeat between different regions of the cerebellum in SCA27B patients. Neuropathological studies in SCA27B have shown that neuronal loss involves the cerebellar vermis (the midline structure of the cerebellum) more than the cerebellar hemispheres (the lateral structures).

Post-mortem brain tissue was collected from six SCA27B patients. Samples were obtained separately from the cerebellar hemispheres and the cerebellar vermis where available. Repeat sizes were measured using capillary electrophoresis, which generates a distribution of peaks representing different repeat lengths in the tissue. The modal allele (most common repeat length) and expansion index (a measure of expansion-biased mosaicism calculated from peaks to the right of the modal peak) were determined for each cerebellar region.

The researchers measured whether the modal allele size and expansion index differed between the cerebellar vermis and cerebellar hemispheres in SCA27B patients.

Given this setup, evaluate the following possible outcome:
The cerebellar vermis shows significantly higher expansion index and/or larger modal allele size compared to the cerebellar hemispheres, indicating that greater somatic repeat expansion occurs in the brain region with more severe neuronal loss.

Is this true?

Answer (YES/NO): NO